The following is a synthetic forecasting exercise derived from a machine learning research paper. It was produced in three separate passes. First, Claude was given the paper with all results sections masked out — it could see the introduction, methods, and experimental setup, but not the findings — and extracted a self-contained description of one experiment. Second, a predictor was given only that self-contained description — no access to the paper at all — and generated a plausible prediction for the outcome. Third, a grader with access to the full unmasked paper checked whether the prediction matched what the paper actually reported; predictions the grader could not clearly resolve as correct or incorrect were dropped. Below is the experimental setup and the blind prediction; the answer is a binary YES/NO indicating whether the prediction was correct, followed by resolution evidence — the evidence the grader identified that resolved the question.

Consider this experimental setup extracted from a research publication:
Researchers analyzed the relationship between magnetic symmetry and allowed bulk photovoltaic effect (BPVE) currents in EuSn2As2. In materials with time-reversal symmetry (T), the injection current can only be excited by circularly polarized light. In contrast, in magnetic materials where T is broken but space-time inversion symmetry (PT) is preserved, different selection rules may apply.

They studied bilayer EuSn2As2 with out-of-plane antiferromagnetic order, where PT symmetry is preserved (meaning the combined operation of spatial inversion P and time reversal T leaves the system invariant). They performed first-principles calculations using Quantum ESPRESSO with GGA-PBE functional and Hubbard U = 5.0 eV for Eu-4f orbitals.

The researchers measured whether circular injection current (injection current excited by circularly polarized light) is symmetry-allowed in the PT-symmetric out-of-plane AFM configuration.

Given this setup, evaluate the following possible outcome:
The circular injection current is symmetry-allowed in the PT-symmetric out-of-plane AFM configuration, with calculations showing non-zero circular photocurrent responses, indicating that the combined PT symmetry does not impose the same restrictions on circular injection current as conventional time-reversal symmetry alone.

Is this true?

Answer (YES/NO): NO